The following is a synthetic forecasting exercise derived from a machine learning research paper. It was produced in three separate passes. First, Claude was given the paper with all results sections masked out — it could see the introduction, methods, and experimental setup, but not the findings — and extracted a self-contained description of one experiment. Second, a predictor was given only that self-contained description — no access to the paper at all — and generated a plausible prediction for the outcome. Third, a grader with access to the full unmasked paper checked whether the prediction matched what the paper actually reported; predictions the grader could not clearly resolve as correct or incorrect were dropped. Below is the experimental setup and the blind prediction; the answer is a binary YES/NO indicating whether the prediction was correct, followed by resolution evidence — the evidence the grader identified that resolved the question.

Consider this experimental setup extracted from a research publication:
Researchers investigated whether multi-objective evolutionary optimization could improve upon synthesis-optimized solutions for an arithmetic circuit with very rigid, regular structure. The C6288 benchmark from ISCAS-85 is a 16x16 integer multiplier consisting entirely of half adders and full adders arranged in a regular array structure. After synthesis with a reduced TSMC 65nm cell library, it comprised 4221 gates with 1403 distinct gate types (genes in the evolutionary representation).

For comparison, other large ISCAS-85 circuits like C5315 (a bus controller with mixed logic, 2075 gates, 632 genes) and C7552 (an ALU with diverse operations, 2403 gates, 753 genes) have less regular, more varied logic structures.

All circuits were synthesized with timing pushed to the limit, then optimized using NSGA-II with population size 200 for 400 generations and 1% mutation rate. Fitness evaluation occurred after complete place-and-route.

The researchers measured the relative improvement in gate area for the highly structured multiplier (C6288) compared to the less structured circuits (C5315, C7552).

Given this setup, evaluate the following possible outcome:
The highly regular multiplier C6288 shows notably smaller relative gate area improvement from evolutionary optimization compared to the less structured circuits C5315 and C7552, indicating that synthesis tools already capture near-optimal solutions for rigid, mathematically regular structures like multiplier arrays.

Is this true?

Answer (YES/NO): NO